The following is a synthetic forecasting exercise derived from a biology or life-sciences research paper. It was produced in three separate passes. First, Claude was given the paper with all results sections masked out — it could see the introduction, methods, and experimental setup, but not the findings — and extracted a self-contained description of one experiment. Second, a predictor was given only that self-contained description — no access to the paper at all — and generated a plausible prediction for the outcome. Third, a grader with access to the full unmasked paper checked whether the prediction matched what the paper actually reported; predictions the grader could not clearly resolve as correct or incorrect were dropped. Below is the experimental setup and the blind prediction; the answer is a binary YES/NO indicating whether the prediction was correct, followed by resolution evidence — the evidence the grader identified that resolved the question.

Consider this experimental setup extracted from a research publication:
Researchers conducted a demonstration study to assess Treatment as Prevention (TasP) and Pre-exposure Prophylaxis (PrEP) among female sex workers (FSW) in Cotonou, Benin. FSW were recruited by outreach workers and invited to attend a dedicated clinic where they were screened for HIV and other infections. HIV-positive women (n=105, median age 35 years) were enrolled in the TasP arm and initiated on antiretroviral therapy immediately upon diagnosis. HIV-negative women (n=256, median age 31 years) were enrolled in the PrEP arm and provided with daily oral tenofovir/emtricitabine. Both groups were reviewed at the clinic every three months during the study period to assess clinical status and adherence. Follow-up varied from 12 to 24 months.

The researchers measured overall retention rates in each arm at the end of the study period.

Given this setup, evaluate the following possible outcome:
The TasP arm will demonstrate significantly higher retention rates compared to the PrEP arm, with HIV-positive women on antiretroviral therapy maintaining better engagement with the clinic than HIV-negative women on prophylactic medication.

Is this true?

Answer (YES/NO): YES